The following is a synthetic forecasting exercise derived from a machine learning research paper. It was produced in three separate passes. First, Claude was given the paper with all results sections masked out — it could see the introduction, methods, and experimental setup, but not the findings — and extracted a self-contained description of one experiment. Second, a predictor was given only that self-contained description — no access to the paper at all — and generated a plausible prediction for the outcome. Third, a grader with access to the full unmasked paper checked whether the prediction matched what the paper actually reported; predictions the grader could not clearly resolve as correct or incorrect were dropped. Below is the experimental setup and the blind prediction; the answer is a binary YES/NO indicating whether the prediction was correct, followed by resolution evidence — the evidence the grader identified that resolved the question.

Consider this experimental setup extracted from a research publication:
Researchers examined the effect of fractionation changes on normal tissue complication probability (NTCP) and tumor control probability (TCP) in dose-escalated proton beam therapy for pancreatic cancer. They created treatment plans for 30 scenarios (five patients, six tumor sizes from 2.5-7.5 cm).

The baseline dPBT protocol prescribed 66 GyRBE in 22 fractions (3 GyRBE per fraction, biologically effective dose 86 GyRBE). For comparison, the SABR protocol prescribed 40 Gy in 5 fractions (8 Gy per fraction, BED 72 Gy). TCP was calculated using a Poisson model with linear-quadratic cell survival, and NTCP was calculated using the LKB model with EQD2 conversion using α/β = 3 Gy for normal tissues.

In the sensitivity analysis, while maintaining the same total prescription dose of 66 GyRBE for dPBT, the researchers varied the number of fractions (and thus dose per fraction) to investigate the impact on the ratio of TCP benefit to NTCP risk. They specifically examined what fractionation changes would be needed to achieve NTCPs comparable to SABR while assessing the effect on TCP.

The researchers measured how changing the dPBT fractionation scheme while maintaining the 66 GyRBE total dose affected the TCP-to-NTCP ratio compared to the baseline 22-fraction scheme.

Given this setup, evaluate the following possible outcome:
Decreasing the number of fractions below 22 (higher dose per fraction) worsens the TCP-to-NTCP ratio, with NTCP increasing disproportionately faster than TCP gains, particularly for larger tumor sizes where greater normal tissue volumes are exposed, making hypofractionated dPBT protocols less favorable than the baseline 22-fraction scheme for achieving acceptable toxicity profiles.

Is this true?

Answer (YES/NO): NO